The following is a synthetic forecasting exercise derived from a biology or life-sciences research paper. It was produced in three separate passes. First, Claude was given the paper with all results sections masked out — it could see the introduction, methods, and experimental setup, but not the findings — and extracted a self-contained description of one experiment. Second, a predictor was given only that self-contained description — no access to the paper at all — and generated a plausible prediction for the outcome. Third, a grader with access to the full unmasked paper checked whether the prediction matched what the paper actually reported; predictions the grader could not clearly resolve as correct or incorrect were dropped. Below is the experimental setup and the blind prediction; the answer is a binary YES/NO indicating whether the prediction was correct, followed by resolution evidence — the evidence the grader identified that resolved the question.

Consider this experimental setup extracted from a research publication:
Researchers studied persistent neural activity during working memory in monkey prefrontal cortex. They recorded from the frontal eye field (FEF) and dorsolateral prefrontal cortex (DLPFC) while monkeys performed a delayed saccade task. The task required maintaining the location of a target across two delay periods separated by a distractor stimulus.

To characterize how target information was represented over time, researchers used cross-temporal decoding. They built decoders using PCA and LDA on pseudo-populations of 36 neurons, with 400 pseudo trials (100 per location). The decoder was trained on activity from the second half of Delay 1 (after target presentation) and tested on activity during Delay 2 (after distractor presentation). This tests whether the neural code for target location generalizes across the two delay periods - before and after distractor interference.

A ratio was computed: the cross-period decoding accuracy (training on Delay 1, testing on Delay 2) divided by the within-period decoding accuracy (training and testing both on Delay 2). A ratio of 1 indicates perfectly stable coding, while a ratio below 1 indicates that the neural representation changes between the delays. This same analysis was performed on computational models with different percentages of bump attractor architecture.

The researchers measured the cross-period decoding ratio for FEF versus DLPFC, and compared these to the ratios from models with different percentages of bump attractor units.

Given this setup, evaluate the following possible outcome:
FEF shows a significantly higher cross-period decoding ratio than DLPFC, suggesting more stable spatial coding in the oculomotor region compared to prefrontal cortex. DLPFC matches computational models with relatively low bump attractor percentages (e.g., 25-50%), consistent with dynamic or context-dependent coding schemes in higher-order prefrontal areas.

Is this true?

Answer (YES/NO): NO